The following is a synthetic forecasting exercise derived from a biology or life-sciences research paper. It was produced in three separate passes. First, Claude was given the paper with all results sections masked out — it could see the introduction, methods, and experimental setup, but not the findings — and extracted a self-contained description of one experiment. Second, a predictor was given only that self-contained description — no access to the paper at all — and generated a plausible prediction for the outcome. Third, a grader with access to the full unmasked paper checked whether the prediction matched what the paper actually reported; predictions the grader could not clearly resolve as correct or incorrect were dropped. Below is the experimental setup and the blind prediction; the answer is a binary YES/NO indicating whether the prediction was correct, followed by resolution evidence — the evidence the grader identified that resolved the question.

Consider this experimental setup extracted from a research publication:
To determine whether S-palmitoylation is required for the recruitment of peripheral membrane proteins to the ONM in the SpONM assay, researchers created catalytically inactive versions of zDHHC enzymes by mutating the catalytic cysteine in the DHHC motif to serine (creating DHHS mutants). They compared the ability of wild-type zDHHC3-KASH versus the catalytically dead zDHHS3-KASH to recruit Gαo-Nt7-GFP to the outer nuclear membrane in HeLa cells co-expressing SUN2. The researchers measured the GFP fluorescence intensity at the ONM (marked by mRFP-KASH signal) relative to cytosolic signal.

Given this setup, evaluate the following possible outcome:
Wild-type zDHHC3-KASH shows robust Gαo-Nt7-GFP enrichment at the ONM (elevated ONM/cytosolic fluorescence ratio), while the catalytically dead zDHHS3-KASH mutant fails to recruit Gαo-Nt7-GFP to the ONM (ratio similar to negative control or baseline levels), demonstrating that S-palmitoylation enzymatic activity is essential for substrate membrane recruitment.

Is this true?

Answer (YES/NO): YES